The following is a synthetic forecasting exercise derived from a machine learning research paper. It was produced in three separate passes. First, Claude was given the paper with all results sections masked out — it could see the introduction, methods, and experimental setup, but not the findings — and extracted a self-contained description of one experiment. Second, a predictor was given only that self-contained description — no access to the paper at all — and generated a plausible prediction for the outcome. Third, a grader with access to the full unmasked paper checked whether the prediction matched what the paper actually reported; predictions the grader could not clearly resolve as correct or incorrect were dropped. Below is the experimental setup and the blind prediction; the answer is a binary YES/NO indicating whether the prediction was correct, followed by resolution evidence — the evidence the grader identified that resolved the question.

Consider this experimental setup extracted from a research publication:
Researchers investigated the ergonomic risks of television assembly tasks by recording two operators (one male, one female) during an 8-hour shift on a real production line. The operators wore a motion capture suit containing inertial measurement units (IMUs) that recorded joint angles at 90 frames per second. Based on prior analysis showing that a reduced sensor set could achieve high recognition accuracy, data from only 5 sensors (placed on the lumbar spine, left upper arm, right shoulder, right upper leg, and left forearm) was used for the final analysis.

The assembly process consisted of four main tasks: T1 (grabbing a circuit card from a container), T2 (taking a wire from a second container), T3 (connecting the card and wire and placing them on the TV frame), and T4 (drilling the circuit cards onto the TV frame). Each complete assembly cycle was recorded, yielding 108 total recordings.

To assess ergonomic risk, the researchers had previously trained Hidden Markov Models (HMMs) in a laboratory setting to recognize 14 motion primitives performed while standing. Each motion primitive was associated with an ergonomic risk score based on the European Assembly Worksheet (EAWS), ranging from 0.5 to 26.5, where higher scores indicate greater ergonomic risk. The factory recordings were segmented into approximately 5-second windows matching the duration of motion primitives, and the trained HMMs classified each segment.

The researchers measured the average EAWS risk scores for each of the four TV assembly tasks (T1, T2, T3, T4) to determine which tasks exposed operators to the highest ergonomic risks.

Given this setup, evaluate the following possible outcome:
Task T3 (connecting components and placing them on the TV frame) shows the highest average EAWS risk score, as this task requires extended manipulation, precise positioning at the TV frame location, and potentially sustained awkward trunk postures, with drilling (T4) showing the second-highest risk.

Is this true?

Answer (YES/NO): NO